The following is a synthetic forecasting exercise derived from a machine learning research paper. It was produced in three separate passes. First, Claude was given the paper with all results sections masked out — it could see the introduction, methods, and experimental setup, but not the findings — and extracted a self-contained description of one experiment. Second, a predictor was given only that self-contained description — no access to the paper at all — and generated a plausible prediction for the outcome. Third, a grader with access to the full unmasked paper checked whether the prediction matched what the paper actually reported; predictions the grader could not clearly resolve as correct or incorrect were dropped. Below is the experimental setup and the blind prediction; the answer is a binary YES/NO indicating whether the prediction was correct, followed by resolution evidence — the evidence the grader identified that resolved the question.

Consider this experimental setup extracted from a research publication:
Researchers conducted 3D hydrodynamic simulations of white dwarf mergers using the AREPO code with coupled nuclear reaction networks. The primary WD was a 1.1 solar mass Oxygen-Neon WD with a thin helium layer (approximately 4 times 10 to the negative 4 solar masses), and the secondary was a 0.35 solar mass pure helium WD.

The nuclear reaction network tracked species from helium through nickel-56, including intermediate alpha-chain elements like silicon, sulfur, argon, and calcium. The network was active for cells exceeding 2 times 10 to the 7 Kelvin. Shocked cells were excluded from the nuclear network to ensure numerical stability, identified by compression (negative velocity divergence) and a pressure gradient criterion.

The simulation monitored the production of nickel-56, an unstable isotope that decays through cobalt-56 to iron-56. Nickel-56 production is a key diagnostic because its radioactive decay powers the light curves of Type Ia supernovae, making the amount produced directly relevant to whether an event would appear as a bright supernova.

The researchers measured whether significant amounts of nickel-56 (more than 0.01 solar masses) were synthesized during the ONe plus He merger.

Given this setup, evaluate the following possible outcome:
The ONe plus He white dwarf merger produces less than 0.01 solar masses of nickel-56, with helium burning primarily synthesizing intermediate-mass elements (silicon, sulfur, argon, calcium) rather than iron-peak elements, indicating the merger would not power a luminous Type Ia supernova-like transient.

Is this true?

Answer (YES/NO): YES